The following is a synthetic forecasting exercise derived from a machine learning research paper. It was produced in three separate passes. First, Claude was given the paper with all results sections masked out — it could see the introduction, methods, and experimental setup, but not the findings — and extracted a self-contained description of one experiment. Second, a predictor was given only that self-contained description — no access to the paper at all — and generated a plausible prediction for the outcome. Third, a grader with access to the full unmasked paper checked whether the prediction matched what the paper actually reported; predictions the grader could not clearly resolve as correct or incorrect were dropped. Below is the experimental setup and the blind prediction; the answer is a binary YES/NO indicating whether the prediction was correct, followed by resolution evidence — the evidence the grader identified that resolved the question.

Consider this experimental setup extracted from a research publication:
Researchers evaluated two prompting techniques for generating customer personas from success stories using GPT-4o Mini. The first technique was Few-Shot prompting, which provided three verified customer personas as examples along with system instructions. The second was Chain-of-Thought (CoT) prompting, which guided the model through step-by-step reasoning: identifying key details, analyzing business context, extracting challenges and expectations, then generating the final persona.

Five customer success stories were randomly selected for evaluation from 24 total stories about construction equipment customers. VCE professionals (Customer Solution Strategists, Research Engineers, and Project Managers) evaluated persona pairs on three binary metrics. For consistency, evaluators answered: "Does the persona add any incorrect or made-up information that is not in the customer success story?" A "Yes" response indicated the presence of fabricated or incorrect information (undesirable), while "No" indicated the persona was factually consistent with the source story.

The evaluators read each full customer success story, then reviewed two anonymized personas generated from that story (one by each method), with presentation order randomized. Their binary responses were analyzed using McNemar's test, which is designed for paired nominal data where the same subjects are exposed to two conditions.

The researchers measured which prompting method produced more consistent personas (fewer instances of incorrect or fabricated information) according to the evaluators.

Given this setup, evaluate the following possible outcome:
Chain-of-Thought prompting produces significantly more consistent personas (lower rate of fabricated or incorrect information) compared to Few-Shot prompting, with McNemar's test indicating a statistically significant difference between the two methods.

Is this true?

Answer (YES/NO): NO